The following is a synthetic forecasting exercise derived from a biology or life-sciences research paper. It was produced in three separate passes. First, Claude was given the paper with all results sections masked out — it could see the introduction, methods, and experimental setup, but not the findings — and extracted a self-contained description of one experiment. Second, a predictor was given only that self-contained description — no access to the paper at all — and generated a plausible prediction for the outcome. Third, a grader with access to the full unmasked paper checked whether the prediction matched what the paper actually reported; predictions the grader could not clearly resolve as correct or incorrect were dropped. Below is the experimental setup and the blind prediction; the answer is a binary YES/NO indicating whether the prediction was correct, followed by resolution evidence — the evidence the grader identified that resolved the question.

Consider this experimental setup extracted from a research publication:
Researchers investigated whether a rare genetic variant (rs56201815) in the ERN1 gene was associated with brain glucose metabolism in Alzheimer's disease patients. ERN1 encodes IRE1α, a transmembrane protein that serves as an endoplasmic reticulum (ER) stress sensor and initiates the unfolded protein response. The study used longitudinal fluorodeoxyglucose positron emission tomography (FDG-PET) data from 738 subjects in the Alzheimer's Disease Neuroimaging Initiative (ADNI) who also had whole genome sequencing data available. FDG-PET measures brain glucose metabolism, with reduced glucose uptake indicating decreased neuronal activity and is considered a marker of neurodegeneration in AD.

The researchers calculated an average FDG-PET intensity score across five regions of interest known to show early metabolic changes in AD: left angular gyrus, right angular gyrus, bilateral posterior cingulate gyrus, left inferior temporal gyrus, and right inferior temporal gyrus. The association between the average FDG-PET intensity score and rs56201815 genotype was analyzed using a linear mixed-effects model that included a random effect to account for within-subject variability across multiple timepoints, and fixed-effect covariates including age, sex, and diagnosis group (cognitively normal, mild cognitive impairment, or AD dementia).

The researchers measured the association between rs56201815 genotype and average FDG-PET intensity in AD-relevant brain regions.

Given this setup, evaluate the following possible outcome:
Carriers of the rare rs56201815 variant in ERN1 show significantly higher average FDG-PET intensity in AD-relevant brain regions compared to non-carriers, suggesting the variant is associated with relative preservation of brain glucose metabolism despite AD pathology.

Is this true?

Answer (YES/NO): NO